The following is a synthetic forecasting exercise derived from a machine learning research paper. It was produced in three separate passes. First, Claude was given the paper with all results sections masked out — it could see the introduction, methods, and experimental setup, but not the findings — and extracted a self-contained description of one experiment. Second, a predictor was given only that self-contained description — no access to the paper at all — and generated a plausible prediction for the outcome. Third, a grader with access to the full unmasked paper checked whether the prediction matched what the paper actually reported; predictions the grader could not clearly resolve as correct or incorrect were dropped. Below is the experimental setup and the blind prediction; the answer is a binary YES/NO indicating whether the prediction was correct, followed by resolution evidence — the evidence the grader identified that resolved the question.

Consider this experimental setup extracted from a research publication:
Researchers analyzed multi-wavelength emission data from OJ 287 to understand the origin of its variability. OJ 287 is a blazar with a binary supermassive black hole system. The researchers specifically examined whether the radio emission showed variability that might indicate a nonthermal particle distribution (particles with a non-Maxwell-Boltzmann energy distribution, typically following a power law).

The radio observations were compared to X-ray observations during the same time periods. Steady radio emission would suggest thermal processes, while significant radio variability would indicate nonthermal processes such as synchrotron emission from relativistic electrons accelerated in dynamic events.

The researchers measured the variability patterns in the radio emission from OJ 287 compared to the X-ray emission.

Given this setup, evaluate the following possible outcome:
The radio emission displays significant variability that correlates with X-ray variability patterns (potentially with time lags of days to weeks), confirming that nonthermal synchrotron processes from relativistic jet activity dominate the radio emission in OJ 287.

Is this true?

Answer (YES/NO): NO